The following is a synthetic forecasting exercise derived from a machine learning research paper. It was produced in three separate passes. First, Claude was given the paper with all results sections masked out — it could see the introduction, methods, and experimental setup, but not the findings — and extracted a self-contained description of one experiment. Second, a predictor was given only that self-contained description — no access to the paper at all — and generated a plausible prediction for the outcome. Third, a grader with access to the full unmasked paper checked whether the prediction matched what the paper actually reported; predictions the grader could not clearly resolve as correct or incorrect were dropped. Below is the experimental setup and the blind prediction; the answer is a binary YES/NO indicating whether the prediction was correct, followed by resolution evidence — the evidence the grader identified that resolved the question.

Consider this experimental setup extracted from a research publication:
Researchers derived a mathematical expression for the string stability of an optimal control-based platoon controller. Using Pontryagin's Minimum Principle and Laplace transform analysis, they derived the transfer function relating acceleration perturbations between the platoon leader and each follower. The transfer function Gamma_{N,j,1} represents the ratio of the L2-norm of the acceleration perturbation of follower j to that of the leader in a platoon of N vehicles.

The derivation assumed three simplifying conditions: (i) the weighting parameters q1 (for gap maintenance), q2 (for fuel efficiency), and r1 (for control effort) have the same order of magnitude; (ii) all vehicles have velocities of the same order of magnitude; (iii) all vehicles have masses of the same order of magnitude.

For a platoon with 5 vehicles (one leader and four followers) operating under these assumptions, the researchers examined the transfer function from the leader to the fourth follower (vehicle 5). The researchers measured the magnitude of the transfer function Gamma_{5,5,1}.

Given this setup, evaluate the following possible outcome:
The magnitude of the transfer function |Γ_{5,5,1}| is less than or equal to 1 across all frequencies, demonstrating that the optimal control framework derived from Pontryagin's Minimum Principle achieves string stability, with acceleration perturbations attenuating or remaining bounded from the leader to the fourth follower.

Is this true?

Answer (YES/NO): YES